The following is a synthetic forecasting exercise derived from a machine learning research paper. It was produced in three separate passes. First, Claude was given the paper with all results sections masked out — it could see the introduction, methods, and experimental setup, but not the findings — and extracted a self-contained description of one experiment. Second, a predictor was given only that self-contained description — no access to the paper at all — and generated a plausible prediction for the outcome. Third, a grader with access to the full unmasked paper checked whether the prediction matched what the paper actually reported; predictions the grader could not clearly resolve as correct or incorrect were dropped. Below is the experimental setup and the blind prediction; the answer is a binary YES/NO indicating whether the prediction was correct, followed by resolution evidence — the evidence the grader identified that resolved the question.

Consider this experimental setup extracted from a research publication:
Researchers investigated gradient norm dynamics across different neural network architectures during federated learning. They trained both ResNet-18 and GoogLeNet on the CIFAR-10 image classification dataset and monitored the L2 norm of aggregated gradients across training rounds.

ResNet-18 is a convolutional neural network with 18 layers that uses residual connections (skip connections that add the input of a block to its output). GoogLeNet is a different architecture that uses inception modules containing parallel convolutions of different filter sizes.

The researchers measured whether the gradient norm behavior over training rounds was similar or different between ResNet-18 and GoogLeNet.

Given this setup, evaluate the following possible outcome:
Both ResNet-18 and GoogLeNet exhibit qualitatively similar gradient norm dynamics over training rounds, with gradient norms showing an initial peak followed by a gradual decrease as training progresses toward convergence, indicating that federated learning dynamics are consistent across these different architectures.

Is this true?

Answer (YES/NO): YES